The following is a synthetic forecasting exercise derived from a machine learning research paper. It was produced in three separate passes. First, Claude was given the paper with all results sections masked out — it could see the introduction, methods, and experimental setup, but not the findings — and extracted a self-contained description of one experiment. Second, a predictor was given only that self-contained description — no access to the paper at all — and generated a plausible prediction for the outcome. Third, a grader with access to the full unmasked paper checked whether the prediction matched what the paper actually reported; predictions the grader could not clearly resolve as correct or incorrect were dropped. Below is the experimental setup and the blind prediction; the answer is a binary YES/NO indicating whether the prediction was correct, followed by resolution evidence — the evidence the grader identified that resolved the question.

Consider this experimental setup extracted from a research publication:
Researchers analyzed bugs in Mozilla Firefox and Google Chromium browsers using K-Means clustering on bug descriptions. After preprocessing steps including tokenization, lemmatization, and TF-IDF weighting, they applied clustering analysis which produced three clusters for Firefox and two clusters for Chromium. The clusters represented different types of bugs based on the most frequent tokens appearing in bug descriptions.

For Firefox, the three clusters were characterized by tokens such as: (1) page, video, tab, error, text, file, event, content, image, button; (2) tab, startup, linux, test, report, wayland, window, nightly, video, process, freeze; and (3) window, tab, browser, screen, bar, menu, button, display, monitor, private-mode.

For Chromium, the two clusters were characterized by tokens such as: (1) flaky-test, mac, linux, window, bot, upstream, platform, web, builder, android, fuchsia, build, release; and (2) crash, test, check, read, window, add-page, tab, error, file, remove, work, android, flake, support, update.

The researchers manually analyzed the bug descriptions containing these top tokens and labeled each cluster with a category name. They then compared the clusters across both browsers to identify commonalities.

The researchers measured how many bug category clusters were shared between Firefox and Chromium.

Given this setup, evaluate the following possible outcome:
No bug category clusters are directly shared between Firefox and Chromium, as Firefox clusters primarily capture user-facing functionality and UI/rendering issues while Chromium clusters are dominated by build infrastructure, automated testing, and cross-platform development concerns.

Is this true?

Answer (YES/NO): NO